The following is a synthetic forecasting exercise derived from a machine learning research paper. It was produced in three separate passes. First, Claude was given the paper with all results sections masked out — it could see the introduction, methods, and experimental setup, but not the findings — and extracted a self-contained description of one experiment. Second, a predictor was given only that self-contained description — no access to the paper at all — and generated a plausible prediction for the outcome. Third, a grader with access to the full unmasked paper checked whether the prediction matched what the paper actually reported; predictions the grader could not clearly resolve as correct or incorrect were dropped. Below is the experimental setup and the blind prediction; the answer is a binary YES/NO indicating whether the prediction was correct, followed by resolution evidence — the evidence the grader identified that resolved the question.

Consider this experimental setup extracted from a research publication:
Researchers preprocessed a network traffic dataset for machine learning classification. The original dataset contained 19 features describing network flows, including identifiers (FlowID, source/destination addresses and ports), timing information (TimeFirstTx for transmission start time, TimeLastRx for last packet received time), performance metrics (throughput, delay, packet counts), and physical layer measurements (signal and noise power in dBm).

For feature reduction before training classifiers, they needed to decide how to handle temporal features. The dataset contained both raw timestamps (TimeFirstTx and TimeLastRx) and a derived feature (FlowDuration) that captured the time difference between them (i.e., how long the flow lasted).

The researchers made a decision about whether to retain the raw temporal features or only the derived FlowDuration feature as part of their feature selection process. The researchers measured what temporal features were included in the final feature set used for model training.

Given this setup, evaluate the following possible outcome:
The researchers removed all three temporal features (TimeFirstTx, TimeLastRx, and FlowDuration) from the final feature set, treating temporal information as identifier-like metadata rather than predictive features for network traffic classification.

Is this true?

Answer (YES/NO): NO